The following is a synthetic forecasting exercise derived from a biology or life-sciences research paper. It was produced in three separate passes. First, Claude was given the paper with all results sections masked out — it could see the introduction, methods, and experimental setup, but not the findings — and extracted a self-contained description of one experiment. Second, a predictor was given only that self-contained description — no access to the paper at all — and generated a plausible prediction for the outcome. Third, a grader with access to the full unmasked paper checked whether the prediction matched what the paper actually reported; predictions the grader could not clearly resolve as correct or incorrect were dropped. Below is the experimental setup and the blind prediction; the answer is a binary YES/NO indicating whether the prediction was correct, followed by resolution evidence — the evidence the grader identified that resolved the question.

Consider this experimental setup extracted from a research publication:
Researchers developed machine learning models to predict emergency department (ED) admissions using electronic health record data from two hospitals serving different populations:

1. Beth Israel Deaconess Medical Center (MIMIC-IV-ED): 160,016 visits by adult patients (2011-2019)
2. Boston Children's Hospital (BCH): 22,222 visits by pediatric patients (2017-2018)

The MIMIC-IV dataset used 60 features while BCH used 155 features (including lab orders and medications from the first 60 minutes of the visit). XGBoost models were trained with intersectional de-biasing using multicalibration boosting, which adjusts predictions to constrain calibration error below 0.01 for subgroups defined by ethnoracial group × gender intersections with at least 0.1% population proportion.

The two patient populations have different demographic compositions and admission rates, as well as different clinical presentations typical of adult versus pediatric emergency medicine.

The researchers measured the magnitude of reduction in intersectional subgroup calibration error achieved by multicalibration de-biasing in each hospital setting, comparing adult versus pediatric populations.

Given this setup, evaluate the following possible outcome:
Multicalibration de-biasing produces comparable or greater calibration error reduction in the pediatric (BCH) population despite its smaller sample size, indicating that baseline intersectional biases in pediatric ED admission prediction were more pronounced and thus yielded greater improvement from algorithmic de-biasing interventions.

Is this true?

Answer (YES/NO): YES